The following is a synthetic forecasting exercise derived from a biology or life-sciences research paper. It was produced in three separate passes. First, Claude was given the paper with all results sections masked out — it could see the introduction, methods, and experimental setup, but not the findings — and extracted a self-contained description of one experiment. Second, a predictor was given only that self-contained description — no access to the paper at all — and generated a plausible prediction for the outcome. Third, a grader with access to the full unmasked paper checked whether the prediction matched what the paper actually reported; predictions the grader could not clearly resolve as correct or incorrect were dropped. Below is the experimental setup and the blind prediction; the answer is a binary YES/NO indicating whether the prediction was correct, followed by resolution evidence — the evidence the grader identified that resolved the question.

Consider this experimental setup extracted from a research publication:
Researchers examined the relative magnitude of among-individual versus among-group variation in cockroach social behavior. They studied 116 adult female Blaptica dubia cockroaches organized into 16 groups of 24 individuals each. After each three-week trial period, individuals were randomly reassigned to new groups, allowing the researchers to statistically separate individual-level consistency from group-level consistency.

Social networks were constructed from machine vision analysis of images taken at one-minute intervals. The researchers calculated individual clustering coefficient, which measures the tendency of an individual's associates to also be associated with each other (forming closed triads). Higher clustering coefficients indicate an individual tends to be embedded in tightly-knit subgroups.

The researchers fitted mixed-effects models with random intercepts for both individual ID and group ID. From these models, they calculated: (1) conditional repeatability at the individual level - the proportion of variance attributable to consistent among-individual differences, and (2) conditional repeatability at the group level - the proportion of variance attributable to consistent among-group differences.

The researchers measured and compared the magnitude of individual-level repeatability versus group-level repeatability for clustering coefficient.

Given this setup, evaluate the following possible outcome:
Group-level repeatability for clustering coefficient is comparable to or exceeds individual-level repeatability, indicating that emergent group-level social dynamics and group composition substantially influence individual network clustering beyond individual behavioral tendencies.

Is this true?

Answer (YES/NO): NO